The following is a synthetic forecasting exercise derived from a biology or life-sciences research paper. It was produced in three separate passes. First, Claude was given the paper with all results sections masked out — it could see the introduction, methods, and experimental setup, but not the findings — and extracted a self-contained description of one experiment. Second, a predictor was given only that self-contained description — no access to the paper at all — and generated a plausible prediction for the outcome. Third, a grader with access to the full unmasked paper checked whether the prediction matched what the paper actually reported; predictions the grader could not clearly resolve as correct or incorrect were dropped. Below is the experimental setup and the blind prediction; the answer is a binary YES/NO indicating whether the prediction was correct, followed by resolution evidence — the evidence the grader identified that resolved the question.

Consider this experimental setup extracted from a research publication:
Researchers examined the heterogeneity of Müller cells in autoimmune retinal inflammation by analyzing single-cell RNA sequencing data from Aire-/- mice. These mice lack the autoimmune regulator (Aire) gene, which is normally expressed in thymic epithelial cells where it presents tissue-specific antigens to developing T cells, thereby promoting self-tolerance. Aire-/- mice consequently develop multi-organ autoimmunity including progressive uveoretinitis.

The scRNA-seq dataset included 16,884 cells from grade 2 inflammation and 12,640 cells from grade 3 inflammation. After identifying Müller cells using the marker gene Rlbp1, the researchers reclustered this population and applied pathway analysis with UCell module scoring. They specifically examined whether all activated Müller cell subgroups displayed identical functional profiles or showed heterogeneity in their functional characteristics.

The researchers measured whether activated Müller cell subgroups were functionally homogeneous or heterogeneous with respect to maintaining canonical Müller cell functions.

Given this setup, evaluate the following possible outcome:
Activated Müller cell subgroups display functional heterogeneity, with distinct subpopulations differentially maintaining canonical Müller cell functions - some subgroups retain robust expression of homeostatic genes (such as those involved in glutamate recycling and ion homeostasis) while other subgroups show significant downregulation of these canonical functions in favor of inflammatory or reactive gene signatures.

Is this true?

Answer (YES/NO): YES